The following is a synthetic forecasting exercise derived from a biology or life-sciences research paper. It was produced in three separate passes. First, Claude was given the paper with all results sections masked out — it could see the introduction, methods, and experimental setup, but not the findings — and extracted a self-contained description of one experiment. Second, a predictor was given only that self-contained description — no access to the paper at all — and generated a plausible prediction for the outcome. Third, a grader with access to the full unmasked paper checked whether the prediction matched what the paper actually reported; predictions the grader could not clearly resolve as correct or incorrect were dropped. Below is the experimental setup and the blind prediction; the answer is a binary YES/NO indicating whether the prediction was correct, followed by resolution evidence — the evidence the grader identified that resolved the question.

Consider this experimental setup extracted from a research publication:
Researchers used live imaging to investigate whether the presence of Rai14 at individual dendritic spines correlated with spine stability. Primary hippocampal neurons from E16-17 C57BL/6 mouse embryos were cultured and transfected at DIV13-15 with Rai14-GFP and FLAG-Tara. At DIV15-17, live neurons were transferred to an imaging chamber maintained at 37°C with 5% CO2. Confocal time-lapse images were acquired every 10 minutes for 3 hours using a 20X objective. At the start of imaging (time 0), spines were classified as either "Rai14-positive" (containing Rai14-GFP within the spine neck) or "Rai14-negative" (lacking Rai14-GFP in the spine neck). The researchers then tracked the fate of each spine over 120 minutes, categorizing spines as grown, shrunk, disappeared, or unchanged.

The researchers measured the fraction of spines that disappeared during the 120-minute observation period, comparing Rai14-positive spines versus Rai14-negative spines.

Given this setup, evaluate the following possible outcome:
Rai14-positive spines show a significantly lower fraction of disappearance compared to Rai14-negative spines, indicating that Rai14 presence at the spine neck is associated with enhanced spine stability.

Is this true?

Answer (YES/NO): YES